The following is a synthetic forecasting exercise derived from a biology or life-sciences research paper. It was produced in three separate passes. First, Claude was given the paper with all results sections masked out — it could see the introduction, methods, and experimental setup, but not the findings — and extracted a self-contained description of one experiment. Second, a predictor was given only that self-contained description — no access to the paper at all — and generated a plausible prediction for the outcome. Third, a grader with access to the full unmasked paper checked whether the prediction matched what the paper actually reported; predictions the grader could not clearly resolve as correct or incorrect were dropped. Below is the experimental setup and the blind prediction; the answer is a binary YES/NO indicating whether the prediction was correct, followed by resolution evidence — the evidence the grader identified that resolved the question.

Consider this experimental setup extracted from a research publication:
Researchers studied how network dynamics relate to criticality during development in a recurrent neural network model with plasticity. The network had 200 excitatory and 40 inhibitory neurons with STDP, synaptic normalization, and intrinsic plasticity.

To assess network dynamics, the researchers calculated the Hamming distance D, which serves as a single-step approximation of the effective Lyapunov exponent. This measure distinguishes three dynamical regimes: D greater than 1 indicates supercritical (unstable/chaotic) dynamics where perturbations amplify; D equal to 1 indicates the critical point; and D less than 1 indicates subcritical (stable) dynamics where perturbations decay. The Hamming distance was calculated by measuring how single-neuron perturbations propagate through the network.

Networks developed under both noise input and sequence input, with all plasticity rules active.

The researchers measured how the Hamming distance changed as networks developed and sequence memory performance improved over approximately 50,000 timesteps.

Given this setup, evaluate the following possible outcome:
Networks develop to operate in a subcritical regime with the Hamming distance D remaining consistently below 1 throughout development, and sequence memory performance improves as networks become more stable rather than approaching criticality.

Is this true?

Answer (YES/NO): NO